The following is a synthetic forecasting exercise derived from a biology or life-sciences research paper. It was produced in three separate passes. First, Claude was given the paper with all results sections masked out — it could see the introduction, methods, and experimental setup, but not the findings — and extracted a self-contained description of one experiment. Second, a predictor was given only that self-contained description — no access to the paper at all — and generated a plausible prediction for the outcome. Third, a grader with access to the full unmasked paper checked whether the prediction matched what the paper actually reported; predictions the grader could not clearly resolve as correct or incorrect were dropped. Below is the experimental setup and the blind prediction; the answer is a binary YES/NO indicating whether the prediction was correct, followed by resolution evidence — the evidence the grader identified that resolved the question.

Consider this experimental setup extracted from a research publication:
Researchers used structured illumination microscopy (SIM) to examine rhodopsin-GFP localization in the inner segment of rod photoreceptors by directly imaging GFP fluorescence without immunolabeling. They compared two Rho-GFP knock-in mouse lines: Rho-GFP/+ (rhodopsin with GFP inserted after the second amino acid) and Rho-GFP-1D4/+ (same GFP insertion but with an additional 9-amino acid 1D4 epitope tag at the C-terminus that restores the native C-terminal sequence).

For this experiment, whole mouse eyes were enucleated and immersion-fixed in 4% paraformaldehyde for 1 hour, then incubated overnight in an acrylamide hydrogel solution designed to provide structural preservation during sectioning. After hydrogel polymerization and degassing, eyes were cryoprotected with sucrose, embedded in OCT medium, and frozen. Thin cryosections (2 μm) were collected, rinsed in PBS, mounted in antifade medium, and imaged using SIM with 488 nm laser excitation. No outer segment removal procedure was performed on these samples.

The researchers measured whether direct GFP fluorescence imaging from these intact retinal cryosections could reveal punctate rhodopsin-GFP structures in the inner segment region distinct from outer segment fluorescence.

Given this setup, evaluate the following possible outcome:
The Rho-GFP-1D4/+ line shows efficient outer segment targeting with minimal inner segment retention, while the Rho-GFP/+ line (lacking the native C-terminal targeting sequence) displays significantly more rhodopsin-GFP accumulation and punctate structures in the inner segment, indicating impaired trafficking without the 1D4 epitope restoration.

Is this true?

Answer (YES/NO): NO